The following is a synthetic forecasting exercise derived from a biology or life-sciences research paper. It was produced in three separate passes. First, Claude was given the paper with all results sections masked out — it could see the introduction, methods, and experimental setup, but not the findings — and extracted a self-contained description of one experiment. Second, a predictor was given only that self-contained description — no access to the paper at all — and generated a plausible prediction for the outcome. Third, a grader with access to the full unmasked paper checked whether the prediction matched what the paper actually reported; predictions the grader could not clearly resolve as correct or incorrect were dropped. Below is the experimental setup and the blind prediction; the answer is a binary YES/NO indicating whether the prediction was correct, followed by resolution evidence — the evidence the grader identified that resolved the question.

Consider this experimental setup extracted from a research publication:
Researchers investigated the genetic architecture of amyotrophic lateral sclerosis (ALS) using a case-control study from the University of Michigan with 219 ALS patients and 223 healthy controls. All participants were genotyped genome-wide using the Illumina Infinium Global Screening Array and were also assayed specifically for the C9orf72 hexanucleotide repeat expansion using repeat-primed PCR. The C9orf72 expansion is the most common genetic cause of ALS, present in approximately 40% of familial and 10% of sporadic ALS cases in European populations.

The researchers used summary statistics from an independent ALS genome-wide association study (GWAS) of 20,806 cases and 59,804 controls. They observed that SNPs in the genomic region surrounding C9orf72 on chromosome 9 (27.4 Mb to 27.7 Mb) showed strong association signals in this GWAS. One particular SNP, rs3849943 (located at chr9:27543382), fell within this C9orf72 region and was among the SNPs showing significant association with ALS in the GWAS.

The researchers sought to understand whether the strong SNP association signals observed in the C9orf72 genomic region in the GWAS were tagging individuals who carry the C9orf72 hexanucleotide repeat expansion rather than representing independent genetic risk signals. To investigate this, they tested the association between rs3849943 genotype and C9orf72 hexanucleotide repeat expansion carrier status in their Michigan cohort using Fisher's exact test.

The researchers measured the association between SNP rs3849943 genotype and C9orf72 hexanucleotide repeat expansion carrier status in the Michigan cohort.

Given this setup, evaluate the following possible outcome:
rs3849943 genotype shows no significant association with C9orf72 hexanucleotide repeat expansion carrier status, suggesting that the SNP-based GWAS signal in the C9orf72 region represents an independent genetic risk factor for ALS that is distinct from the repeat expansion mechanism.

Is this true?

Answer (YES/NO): NO